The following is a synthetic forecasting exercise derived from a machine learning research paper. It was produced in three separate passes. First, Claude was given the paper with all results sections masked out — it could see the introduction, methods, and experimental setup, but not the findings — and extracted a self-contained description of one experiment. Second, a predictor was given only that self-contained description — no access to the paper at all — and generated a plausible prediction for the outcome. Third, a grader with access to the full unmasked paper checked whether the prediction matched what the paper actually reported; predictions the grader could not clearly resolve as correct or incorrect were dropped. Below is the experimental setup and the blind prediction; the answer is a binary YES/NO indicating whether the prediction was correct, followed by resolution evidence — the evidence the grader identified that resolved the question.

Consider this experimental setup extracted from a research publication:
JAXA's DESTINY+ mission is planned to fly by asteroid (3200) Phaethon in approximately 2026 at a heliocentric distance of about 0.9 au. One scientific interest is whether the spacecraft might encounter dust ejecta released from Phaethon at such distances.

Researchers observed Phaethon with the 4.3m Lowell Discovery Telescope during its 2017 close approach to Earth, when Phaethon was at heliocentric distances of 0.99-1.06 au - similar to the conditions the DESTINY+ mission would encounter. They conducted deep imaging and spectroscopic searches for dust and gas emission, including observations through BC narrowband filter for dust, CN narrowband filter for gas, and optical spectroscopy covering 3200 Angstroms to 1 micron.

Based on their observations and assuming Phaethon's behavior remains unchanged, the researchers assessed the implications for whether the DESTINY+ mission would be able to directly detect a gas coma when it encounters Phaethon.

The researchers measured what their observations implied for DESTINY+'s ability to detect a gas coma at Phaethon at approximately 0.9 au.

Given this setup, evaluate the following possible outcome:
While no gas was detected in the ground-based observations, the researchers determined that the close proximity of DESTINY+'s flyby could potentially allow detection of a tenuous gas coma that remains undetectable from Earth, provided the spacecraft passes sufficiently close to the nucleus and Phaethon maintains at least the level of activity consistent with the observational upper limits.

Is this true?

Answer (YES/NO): NO